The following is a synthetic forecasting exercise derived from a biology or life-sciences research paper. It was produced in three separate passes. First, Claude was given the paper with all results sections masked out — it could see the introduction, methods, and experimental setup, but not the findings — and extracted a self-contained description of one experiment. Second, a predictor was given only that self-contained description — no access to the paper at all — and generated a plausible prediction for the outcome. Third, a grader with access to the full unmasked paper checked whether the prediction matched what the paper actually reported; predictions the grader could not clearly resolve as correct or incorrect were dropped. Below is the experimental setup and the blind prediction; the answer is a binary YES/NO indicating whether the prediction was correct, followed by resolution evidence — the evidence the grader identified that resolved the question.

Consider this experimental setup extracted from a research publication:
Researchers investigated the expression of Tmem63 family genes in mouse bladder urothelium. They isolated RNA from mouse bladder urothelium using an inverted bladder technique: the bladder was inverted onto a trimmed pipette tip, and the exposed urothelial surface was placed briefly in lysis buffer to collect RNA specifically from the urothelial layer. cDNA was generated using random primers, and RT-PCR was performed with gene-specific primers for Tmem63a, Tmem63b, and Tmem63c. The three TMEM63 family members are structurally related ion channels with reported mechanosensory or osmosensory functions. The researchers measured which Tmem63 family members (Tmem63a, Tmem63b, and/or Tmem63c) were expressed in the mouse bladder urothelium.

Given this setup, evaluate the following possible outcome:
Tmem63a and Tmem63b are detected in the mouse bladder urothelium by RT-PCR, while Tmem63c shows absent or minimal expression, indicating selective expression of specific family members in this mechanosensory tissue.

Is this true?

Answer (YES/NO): YES